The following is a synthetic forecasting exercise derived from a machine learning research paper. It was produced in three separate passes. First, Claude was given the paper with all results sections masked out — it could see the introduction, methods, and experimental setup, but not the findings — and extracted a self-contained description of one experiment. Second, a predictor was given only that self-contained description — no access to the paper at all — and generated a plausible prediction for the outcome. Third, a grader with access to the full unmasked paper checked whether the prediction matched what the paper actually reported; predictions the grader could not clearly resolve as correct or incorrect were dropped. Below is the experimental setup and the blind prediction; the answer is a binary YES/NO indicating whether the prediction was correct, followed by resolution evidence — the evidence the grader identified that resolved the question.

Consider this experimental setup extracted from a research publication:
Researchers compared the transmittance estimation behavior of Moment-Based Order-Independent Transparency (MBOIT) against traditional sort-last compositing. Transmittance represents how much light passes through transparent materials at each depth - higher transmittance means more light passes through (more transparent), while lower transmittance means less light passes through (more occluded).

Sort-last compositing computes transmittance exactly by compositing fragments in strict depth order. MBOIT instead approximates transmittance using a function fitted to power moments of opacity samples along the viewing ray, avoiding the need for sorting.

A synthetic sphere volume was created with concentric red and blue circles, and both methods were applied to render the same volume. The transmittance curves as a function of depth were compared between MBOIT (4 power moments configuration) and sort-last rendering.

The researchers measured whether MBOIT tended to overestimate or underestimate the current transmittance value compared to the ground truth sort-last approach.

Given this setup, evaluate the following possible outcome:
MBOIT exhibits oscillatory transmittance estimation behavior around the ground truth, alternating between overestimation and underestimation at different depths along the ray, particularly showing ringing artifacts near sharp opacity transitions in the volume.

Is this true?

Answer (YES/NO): NO